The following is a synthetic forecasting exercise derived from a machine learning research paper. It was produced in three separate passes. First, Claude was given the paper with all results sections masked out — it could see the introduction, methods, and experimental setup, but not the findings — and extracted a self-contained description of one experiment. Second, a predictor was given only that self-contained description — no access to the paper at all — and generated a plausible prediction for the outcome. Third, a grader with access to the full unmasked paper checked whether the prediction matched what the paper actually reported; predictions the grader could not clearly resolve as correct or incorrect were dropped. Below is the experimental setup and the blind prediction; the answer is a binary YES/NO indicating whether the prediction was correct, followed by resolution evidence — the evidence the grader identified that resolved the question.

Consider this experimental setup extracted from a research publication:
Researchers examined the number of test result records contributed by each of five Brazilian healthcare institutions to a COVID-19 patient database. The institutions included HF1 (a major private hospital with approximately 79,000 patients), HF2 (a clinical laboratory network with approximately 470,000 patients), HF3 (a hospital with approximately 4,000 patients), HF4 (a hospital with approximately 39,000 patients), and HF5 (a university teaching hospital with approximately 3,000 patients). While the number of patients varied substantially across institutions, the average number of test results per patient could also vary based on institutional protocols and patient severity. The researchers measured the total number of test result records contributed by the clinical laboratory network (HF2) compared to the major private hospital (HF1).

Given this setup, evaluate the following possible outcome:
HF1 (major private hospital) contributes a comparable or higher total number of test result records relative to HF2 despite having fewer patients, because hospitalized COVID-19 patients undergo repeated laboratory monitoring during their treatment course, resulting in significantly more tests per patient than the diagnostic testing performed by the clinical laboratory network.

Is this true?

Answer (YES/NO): NO